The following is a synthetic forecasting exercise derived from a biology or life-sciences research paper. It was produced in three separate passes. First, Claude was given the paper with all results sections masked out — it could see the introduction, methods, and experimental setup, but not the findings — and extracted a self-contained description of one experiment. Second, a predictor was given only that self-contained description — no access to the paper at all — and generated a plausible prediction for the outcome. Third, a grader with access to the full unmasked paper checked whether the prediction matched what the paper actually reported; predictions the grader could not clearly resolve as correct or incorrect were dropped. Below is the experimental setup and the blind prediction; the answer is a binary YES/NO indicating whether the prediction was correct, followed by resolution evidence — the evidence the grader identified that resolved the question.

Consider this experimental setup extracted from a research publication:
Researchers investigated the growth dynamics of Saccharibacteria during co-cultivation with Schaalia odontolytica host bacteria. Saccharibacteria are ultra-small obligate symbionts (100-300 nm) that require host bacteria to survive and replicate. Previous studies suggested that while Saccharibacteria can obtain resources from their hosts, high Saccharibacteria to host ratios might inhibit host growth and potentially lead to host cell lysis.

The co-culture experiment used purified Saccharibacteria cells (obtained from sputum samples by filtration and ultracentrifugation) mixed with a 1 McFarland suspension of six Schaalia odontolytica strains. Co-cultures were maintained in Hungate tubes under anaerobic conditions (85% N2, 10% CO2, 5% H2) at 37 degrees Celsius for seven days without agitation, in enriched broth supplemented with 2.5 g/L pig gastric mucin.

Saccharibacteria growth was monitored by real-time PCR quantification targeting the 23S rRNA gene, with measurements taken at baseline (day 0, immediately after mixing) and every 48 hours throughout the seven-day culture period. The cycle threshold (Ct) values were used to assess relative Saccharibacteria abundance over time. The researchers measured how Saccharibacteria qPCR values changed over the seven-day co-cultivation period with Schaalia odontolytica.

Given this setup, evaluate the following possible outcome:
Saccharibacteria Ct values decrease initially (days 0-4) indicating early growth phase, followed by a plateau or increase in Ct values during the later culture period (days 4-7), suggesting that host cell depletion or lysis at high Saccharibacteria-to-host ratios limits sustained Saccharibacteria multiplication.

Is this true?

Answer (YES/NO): NO